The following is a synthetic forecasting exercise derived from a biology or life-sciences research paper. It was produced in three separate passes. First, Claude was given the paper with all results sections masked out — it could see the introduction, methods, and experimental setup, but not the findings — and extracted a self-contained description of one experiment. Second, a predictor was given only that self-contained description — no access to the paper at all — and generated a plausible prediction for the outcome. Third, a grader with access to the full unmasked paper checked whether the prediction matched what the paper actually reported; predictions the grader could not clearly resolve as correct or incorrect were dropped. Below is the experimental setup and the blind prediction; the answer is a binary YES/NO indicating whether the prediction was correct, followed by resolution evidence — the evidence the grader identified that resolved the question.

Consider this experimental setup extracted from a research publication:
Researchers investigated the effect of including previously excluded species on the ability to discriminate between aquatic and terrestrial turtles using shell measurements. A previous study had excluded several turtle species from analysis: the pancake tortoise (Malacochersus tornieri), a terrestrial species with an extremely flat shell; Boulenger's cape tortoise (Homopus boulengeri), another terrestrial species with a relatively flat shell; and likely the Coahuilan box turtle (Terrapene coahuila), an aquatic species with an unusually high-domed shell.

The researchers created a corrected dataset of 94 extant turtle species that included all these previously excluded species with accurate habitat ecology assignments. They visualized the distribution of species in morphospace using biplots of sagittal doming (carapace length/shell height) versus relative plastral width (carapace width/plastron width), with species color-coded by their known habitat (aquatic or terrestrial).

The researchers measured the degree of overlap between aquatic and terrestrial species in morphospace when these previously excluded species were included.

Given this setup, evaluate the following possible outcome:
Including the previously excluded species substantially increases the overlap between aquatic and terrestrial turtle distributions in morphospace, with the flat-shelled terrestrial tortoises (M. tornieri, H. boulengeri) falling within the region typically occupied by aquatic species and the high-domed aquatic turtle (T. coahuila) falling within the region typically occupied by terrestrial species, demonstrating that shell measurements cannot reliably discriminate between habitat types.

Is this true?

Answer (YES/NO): YES